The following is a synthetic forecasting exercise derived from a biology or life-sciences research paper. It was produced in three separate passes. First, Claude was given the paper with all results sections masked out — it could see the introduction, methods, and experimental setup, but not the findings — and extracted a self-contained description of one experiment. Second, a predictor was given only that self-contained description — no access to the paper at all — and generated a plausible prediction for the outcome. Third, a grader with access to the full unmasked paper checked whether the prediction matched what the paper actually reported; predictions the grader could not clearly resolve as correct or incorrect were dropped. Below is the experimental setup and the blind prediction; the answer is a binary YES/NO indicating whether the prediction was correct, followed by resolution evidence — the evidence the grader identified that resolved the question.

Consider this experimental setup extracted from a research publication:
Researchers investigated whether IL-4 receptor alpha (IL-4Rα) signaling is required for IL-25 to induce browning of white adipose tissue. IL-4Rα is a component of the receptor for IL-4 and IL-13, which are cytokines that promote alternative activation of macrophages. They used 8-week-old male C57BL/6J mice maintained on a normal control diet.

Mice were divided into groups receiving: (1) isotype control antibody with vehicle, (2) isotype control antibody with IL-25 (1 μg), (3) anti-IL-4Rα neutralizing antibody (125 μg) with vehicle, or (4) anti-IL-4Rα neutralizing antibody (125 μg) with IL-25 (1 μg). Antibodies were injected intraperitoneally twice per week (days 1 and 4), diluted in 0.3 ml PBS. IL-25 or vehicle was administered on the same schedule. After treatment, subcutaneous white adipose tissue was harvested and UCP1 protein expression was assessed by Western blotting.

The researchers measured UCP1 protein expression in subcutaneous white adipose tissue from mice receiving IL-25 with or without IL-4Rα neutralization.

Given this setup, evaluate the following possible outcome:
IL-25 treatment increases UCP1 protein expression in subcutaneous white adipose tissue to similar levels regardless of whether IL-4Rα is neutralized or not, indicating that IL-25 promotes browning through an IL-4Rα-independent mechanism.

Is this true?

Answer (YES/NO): NO